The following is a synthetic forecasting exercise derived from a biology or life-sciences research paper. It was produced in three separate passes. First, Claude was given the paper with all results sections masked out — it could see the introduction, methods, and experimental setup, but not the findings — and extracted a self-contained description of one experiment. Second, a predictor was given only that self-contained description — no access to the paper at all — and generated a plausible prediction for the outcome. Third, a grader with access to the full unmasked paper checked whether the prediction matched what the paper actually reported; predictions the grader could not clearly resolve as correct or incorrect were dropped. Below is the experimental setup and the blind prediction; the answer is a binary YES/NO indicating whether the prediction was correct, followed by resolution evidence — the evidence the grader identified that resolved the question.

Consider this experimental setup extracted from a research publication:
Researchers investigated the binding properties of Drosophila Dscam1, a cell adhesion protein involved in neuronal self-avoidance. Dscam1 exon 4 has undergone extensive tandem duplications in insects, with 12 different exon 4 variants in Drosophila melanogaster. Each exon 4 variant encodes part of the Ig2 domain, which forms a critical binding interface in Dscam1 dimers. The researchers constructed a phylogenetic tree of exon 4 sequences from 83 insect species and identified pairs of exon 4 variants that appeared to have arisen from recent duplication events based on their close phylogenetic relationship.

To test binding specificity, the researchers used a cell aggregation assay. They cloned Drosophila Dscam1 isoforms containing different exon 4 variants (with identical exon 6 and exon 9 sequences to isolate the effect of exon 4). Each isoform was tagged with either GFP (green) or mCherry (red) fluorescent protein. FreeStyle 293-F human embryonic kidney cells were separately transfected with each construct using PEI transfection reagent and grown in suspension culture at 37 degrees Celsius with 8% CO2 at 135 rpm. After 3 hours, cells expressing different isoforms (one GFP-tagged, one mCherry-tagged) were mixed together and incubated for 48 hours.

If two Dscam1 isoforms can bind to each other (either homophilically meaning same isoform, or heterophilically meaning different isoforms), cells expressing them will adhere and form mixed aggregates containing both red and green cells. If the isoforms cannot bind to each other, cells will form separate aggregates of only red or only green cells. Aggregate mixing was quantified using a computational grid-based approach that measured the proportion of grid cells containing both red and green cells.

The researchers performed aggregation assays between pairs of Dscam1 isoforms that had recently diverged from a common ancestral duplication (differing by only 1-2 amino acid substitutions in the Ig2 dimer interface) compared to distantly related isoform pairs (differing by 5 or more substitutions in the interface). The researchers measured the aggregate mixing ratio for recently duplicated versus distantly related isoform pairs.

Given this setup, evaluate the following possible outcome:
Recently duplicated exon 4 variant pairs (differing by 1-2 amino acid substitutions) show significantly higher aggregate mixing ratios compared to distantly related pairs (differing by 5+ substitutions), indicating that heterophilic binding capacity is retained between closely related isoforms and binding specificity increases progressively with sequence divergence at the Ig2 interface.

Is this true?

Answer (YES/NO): NO